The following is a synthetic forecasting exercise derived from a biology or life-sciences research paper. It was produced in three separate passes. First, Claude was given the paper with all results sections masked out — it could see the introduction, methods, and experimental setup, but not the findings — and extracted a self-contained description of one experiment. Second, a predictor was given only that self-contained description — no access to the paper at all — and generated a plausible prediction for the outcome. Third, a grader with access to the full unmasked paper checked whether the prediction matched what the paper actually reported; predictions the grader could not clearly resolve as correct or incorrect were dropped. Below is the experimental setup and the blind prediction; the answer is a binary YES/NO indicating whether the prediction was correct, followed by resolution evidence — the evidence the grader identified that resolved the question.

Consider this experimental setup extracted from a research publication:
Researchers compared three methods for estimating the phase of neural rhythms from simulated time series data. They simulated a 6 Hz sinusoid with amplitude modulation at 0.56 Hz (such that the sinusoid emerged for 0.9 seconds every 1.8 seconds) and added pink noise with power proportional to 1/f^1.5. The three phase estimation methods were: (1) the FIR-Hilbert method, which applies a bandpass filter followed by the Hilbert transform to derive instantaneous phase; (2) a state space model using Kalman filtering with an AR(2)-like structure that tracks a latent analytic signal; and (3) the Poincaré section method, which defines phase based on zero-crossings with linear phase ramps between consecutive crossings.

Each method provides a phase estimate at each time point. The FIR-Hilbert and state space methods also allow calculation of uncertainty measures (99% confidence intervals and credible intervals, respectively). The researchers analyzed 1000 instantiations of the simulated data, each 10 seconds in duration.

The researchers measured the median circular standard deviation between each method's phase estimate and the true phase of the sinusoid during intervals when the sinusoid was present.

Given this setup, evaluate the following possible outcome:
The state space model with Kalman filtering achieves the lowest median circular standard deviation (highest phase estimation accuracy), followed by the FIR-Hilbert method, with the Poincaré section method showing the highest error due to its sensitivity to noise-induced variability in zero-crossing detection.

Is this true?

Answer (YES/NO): NO